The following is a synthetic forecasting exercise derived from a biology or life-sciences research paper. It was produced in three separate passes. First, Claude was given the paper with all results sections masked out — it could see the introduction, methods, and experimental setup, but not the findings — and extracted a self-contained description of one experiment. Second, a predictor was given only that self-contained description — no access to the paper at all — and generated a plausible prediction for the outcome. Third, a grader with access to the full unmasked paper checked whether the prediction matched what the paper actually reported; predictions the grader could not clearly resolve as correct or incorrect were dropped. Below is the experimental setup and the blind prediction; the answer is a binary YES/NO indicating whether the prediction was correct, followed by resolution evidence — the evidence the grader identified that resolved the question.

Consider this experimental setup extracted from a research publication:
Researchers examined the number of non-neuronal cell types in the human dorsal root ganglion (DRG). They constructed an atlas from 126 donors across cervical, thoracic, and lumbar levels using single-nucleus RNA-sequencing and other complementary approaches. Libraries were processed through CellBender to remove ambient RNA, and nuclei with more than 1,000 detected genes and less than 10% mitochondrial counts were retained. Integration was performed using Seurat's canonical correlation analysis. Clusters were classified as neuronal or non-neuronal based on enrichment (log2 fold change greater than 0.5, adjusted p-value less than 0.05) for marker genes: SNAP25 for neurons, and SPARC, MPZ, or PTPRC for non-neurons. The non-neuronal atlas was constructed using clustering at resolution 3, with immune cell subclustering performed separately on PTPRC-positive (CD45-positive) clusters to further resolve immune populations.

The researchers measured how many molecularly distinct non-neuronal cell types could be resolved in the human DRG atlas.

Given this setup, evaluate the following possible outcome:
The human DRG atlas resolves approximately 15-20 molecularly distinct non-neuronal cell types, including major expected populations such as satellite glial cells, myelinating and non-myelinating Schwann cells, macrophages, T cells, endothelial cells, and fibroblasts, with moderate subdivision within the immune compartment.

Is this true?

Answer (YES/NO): NO